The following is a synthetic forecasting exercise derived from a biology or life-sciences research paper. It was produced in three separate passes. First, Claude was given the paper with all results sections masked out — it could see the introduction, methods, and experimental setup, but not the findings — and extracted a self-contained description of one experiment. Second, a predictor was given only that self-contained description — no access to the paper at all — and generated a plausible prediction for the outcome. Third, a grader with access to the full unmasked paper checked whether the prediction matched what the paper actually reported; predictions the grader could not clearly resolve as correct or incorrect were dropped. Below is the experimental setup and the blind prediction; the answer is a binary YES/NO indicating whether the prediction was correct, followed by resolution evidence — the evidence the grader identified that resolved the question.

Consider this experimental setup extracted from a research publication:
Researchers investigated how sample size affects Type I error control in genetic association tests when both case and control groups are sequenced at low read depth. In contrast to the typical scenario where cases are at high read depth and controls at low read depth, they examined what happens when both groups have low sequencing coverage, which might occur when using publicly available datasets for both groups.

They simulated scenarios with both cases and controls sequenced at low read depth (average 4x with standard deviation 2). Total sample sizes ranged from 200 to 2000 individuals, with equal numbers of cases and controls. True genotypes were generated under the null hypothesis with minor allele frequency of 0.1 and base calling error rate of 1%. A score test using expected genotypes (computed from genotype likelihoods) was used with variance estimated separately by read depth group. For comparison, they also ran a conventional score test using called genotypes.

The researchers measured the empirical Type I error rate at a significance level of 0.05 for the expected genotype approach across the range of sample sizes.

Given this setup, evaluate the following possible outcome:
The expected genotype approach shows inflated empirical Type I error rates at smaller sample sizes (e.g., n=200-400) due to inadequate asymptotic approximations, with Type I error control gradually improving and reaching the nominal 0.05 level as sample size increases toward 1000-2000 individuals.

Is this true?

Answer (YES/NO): NO